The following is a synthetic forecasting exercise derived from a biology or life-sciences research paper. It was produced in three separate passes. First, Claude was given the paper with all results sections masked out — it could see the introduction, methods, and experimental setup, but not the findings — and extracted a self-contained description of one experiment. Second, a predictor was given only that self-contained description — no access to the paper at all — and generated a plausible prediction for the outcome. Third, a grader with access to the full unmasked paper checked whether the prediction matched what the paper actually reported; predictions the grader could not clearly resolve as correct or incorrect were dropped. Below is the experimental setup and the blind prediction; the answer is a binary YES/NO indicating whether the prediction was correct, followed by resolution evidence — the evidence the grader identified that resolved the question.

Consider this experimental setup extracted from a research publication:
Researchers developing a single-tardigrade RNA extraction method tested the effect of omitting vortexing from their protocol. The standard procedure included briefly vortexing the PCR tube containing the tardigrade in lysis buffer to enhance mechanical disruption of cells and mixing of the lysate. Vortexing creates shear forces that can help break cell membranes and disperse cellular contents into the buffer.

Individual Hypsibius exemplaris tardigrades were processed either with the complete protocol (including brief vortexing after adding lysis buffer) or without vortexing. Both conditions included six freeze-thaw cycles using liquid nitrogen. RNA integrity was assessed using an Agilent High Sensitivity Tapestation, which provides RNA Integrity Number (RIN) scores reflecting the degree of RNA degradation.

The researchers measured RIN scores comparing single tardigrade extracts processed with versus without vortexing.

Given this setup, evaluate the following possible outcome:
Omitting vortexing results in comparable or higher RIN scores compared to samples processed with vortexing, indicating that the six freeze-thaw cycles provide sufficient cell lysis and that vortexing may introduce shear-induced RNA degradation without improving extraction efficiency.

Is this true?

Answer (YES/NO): YES